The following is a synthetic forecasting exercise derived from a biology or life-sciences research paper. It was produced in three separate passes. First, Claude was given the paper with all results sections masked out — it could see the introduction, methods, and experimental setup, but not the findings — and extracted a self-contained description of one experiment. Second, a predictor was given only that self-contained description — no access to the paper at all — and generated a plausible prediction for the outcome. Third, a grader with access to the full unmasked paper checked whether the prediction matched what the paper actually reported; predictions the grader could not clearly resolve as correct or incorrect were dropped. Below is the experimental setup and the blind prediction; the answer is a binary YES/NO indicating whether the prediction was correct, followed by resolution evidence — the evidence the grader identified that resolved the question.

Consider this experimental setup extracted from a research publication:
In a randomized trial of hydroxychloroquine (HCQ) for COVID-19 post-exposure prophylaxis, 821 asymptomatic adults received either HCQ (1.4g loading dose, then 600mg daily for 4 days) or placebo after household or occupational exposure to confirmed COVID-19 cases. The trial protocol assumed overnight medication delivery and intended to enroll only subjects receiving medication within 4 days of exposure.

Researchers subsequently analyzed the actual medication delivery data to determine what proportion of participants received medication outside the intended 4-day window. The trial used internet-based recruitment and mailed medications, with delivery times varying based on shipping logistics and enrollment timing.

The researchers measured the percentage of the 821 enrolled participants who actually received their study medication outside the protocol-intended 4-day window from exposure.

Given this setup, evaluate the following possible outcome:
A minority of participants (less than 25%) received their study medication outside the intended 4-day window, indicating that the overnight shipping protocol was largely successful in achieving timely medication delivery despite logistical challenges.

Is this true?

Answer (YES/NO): NO